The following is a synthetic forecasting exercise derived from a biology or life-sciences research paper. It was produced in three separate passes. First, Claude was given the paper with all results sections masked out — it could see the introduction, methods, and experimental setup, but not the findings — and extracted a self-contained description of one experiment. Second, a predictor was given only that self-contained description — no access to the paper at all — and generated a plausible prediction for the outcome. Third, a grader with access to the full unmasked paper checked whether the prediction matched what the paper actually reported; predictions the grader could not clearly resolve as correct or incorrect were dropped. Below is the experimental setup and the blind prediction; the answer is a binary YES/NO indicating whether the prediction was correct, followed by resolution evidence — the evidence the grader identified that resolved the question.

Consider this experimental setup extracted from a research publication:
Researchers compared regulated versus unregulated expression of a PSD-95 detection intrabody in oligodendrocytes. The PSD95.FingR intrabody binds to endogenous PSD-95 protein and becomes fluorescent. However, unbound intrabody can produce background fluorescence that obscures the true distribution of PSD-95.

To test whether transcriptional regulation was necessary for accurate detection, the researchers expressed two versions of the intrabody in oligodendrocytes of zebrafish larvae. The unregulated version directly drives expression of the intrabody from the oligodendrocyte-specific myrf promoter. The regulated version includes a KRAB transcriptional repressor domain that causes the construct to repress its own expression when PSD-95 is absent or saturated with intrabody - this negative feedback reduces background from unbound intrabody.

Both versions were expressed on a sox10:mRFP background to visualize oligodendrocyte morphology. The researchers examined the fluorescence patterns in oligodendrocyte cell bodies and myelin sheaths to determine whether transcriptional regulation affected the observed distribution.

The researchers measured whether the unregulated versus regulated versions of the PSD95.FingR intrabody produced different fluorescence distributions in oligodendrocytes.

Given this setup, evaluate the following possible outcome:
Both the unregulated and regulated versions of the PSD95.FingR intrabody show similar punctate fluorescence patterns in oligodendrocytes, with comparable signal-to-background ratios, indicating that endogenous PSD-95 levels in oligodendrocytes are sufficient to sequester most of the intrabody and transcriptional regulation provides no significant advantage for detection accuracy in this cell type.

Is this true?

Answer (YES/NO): NO